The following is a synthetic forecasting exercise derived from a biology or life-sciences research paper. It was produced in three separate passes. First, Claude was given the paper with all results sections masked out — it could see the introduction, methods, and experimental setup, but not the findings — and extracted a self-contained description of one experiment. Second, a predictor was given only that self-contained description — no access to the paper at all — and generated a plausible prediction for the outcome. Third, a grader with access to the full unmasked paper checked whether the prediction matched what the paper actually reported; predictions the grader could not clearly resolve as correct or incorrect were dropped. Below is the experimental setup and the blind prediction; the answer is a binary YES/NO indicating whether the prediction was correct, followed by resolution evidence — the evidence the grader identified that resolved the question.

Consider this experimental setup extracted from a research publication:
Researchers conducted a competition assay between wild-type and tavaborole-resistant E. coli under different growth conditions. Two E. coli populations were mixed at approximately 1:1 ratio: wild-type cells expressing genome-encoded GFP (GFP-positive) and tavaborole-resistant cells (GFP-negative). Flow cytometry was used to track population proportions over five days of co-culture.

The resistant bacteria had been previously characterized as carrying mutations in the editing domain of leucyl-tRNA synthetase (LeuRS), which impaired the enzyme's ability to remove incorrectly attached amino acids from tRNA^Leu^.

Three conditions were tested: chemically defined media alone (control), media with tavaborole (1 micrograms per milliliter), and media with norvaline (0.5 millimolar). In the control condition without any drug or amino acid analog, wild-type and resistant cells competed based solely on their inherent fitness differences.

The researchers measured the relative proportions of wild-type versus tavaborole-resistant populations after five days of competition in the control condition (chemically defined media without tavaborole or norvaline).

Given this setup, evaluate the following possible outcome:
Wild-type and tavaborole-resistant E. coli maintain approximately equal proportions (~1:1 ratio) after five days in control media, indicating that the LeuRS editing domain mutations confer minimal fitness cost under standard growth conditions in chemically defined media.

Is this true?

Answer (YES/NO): YES